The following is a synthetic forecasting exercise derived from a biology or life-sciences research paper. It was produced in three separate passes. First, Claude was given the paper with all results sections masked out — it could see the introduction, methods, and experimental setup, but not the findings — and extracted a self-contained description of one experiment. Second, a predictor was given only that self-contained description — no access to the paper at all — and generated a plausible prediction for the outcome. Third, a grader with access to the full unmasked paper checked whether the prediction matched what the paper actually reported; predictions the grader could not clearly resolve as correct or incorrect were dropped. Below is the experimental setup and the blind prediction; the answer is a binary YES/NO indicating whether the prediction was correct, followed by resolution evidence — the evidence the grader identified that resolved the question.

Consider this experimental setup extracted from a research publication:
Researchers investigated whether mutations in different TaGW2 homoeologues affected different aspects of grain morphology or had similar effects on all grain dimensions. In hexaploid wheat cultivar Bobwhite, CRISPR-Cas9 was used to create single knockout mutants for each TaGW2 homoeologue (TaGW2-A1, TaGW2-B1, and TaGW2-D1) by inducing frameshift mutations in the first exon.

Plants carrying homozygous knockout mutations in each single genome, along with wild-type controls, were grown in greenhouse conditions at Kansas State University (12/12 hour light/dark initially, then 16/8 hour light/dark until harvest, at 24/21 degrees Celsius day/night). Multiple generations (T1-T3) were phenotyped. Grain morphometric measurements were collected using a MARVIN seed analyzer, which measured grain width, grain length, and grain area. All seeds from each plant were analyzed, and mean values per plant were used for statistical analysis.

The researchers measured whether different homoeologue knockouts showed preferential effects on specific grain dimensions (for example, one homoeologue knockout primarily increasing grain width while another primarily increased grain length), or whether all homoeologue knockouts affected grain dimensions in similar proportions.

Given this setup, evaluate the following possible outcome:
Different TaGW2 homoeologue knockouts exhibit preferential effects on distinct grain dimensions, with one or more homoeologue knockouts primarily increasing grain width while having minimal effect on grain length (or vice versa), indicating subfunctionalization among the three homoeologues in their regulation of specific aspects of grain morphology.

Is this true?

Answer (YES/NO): YES